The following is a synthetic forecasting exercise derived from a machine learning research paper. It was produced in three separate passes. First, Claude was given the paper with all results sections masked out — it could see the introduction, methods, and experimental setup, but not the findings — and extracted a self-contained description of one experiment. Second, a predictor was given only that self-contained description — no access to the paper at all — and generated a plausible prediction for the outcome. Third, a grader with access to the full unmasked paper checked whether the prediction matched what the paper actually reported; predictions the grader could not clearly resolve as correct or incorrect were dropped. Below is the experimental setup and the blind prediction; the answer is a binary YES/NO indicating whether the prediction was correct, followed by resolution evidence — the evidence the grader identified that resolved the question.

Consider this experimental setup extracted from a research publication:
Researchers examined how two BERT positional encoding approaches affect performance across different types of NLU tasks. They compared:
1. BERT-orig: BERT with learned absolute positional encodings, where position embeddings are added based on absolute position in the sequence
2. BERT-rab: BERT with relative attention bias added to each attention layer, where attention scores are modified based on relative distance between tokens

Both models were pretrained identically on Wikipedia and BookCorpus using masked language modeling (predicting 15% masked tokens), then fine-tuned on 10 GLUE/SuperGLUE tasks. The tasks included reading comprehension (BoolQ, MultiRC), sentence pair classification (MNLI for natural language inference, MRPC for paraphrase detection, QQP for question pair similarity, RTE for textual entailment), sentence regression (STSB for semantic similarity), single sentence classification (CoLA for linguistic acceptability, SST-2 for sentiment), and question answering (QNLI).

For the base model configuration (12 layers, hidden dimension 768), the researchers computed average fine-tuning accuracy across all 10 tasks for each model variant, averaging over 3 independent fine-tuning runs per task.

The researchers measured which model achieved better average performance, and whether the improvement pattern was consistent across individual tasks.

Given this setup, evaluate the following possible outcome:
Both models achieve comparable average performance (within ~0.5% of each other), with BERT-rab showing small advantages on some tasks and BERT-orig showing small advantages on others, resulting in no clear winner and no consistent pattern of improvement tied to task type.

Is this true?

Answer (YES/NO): NO